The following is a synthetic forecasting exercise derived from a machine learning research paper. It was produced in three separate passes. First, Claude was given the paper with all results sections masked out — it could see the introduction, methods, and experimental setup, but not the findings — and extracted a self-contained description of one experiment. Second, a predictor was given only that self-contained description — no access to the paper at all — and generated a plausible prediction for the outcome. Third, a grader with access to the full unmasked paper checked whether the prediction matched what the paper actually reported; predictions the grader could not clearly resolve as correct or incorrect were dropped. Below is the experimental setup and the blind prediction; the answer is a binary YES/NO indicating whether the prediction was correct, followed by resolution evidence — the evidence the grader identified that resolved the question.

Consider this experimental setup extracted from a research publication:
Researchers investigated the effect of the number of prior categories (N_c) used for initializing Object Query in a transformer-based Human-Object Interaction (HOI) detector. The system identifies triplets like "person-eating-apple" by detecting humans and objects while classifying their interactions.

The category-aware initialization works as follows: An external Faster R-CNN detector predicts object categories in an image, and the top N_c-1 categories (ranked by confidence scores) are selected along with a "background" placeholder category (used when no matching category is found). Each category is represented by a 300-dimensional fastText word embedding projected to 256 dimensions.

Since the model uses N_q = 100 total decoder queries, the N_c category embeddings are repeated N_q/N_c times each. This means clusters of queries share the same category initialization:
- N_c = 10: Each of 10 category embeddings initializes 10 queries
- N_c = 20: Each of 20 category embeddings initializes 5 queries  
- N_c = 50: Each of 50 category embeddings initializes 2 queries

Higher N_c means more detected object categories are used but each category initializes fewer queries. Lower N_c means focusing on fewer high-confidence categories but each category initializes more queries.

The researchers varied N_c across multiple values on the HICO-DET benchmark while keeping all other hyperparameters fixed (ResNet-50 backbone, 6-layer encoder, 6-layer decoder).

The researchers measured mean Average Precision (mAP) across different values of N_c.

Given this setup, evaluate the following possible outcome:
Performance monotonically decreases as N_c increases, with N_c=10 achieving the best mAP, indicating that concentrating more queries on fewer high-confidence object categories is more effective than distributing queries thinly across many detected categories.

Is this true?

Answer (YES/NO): NO